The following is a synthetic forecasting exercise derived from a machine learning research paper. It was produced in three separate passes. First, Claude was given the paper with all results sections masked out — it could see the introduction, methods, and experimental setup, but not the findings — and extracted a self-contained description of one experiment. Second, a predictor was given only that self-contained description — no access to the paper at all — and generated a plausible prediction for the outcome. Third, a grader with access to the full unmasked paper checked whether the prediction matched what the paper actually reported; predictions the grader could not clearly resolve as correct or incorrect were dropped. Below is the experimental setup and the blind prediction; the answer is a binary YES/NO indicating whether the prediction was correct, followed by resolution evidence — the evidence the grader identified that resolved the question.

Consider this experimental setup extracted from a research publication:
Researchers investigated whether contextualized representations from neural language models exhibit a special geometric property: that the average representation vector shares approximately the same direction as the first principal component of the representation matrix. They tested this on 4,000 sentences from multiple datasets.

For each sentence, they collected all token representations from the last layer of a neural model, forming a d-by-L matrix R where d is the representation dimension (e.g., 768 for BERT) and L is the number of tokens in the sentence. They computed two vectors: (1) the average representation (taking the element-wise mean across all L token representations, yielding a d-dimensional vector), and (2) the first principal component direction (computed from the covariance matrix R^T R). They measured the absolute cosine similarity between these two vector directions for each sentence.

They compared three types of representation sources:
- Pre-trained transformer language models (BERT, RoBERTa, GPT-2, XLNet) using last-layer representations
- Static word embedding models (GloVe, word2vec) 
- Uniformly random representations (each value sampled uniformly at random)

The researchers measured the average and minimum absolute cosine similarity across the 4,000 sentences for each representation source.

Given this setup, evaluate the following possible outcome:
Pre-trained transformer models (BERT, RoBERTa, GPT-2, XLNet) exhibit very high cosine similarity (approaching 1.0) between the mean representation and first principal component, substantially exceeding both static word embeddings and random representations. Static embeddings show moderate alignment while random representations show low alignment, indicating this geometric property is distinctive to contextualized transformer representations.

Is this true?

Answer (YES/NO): NO